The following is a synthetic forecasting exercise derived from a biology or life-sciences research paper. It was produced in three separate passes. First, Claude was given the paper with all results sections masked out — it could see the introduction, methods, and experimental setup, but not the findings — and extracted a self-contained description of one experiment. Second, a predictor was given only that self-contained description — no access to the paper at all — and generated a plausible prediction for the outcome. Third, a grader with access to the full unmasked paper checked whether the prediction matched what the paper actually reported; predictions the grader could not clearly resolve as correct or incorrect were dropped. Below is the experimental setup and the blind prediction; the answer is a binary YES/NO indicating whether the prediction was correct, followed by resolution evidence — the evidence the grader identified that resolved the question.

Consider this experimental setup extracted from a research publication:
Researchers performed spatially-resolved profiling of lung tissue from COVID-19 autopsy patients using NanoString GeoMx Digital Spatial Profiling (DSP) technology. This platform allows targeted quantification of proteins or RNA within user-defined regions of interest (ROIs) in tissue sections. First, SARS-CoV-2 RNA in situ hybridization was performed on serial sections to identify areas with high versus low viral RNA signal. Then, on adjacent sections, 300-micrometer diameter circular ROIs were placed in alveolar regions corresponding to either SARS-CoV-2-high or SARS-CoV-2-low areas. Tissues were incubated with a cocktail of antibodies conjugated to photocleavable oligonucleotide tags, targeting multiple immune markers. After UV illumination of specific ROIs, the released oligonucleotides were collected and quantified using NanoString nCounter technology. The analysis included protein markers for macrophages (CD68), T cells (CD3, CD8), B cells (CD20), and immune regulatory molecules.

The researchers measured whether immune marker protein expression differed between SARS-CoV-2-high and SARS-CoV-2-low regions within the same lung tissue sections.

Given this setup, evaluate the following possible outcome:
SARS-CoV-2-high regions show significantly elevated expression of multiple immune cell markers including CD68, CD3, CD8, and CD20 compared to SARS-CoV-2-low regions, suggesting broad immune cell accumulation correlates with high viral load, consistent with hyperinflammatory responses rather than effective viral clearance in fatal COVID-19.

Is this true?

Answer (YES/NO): NO